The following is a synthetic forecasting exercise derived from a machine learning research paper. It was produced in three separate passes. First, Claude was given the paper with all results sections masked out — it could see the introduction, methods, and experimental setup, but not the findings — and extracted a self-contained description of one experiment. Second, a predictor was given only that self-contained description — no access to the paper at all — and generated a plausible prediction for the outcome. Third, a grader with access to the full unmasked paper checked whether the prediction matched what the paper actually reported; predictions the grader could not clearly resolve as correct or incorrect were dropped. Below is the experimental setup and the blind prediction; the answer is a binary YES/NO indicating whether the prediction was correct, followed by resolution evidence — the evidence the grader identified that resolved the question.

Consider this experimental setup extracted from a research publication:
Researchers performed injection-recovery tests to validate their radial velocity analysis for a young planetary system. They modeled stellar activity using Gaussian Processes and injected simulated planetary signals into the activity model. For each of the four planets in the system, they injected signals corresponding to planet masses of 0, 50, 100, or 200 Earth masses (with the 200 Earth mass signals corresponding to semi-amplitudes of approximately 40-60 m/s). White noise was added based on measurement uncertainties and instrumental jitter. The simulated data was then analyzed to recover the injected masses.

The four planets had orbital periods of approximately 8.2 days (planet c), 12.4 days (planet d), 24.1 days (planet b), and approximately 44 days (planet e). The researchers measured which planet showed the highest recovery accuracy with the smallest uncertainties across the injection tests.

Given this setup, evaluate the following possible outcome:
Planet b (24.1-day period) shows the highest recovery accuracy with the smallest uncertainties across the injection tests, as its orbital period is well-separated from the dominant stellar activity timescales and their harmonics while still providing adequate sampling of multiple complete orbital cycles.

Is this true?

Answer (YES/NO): NO